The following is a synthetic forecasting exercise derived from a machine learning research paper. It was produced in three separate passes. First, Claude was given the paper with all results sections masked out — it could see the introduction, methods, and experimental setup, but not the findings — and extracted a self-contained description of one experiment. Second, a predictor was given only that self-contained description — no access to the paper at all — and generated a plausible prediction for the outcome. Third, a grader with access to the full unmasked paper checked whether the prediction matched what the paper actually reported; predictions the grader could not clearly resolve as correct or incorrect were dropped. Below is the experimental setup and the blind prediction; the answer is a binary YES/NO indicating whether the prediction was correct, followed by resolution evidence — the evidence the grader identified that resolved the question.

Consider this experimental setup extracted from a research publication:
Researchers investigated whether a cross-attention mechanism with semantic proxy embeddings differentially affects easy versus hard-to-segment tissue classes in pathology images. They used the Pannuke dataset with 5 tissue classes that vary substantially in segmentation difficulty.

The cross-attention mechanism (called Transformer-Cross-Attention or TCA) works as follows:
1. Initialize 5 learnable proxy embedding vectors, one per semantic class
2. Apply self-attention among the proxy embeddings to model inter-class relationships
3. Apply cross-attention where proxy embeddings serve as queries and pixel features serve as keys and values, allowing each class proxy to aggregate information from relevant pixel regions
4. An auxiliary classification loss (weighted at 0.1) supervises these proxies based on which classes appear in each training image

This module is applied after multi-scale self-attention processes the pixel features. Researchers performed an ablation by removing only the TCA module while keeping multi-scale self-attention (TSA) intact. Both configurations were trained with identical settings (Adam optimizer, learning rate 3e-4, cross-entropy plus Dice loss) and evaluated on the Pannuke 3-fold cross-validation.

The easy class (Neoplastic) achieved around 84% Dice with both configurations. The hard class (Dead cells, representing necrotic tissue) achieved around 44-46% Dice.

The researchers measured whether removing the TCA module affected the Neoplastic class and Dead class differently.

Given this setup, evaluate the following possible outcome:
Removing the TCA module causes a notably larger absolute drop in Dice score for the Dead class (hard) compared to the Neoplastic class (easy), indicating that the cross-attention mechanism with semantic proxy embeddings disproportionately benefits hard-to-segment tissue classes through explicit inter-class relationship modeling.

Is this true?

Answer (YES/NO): YES